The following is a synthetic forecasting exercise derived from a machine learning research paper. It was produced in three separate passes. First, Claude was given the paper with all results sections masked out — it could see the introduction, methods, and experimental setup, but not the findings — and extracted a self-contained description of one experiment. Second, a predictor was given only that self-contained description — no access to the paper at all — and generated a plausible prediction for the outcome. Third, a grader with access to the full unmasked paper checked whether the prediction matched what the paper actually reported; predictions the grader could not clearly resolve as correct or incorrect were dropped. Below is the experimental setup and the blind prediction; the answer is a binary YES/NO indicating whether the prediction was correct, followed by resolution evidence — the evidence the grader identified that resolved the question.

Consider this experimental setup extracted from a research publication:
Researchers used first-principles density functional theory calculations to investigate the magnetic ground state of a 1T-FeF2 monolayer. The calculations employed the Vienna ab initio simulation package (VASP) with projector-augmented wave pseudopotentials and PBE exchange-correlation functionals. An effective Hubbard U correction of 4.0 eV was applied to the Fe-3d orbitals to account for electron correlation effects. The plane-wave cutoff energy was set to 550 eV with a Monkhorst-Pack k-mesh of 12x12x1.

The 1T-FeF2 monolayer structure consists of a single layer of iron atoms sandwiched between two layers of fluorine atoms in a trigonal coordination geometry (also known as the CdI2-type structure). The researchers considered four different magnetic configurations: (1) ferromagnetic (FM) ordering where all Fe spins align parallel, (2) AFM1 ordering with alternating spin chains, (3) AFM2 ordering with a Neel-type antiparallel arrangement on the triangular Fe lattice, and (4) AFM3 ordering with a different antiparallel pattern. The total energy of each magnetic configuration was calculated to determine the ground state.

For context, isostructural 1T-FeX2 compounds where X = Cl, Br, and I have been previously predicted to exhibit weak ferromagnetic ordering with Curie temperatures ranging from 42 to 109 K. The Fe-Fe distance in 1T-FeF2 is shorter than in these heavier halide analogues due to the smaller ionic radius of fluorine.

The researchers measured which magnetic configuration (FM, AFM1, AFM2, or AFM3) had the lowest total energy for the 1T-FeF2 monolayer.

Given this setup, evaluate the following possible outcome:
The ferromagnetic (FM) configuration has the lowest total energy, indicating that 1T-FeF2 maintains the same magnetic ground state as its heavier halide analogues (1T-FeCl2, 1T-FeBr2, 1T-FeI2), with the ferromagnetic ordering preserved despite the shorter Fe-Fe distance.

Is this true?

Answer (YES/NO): NO